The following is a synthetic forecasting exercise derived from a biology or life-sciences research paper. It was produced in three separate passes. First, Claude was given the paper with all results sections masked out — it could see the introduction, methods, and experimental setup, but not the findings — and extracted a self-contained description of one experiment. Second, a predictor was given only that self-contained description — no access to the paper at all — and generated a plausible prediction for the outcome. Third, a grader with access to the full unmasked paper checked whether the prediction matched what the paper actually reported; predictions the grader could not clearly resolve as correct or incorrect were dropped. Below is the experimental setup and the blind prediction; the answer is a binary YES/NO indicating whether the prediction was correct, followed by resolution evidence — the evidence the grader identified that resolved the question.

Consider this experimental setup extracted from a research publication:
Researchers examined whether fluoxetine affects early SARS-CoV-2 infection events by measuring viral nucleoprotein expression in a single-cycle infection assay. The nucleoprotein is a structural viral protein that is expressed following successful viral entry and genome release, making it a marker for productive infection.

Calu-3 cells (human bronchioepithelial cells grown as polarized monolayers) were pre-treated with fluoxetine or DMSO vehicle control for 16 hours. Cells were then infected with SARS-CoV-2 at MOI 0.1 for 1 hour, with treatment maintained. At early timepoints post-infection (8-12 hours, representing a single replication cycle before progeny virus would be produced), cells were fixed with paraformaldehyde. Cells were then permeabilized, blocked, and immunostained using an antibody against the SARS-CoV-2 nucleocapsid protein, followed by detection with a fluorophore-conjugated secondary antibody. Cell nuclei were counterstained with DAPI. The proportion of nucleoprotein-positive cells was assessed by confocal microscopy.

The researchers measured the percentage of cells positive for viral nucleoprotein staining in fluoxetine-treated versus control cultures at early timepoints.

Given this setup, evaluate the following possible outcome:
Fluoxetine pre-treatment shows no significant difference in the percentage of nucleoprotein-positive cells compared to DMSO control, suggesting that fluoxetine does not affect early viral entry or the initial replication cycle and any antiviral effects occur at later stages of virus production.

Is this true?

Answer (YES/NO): NO